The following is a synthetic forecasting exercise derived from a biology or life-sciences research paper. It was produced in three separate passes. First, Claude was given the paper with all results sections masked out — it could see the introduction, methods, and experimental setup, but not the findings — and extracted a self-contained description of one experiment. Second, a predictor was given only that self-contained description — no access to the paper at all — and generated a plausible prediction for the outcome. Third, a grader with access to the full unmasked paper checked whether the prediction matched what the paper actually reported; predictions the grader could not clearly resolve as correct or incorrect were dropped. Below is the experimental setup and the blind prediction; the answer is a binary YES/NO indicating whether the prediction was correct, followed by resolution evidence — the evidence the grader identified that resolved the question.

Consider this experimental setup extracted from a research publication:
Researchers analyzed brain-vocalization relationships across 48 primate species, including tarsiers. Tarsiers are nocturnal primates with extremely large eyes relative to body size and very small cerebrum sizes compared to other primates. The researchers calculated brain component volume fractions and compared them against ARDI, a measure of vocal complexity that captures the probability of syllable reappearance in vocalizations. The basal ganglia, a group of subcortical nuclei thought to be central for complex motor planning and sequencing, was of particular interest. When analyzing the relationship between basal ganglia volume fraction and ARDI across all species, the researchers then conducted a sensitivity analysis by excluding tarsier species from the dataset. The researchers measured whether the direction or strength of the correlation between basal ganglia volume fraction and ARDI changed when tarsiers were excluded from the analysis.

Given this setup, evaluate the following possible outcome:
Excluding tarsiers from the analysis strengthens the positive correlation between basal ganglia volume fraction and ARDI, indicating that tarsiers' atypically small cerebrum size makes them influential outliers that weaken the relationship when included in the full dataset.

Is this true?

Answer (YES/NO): NO